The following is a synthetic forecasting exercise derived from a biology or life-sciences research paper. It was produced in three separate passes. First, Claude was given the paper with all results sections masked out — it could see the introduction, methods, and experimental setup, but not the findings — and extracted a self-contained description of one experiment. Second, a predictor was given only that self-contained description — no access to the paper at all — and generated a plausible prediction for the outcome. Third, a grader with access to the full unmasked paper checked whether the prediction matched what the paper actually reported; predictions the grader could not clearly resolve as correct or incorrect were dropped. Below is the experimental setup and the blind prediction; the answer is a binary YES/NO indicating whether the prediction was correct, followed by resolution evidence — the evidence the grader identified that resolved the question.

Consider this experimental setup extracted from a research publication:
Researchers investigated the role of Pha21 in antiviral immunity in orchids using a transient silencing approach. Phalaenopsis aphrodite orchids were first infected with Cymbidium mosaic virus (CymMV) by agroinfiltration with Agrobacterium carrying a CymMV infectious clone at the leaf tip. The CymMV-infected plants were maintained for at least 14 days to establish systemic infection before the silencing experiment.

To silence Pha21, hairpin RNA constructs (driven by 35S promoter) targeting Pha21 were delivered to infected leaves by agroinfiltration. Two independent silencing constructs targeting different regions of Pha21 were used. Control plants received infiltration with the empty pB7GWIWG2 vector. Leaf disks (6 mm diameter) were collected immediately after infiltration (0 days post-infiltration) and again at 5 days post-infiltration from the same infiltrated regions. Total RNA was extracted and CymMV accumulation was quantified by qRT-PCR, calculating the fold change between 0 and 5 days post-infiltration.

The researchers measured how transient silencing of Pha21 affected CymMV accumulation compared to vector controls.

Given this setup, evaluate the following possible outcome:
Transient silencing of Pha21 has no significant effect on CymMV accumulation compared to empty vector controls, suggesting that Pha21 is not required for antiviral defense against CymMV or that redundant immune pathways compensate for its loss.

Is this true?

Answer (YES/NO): YES